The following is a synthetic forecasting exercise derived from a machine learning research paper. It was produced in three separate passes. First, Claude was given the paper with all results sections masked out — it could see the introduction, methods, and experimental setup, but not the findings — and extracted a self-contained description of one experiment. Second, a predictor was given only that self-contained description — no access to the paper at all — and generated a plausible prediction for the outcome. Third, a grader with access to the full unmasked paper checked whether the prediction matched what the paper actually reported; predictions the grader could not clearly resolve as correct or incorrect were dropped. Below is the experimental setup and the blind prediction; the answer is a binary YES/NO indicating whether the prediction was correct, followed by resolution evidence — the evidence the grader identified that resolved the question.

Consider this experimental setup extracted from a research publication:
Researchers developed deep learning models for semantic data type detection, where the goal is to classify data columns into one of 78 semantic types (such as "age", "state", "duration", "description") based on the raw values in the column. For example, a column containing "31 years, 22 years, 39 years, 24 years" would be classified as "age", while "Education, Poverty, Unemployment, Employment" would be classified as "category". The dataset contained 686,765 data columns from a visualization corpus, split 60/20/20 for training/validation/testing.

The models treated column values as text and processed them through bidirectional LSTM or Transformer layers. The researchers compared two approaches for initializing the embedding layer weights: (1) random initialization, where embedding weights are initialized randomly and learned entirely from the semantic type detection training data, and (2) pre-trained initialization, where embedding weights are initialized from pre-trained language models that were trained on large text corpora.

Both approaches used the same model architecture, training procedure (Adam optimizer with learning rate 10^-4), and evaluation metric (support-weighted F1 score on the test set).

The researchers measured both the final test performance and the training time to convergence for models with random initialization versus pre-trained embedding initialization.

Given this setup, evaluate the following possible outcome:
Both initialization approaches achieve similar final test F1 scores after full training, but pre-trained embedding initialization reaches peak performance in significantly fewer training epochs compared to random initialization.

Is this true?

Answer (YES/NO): YES